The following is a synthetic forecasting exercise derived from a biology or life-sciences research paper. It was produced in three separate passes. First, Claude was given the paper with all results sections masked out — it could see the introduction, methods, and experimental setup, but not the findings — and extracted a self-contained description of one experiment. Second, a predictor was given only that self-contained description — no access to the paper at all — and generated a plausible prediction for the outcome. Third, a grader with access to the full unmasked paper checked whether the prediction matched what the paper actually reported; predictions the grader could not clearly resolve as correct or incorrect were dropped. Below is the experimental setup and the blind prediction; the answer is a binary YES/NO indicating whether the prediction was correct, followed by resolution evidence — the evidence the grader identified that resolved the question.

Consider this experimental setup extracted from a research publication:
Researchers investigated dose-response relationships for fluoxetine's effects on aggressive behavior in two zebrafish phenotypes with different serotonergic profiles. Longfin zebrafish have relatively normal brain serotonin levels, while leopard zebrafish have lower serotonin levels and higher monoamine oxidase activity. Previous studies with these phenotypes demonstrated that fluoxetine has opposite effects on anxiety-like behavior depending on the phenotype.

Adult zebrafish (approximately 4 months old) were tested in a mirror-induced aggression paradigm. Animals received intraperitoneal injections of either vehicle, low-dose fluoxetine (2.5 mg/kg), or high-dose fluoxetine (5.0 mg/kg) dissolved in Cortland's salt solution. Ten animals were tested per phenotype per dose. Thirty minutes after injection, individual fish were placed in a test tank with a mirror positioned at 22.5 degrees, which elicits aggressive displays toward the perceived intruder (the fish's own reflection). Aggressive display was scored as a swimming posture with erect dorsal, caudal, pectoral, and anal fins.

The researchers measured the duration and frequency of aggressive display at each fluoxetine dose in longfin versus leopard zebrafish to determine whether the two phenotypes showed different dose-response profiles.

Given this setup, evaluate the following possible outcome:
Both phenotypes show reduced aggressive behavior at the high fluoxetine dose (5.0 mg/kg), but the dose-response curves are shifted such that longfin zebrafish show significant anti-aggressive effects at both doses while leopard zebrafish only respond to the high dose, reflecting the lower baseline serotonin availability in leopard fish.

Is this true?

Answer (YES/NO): NO